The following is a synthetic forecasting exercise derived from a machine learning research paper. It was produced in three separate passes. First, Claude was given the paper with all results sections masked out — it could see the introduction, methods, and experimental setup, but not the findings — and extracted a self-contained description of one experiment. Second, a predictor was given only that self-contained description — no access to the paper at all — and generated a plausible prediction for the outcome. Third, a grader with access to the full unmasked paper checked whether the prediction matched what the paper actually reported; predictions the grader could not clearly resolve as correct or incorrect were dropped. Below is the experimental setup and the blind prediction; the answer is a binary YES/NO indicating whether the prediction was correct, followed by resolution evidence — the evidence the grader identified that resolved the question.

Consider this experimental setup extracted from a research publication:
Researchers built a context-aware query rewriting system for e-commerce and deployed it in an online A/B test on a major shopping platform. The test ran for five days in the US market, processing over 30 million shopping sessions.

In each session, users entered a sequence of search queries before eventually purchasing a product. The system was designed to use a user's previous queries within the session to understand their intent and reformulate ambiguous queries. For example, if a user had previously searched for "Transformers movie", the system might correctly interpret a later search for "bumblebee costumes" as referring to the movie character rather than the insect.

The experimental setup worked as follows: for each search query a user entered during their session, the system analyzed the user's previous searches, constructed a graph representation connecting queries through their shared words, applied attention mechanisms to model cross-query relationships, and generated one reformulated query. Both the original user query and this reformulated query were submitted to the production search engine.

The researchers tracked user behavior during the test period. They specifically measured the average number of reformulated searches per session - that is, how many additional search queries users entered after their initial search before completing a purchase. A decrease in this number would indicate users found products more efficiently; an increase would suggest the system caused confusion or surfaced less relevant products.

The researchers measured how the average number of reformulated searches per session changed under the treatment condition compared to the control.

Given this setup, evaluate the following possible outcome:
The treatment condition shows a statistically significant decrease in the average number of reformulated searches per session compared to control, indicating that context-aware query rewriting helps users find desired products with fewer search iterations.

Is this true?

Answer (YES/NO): YES